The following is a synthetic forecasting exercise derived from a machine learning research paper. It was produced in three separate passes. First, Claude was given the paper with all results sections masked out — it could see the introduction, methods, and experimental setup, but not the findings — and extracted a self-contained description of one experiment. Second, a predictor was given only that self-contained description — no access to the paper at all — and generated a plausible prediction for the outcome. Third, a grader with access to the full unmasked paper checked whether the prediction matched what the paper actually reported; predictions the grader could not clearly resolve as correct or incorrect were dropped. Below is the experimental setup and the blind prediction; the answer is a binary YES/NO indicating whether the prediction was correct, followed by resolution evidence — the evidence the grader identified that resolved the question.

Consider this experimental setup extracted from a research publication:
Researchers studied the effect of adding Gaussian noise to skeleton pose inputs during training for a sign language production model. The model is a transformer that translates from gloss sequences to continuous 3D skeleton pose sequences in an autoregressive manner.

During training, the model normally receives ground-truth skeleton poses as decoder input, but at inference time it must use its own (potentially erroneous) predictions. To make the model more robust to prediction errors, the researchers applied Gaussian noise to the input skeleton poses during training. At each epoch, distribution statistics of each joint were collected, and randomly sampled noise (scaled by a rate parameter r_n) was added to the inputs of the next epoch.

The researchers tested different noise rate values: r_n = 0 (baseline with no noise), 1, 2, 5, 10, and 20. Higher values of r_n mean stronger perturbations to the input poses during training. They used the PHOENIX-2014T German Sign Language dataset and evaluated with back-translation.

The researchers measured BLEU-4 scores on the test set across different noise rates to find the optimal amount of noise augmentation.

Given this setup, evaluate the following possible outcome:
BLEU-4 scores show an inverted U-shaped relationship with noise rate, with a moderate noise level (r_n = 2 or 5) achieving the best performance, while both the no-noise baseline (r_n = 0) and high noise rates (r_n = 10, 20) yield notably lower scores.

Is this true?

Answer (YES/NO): NO